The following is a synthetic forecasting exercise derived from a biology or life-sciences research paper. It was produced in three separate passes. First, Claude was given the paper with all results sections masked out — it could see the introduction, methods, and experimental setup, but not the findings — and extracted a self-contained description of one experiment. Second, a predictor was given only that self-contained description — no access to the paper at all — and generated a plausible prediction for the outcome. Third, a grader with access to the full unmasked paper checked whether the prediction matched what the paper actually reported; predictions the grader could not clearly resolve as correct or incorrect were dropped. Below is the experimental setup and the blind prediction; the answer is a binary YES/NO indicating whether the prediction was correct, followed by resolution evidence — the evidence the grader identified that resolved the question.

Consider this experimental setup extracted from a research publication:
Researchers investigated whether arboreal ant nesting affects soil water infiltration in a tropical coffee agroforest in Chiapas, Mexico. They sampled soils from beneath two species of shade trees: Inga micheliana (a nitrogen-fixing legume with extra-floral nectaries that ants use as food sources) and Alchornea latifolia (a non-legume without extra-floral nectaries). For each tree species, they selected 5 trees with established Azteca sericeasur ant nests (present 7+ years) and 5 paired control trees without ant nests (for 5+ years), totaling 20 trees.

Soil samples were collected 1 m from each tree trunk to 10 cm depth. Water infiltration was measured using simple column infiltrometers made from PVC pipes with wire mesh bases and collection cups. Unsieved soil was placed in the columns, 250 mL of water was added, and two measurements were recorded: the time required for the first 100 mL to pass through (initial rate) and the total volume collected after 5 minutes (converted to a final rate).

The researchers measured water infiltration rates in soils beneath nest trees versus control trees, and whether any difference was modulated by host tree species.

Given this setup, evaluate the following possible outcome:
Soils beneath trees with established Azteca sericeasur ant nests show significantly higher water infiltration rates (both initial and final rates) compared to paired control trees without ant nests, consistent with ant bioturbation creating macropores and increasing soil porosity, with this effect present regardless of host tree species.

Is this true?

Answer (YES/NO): NO